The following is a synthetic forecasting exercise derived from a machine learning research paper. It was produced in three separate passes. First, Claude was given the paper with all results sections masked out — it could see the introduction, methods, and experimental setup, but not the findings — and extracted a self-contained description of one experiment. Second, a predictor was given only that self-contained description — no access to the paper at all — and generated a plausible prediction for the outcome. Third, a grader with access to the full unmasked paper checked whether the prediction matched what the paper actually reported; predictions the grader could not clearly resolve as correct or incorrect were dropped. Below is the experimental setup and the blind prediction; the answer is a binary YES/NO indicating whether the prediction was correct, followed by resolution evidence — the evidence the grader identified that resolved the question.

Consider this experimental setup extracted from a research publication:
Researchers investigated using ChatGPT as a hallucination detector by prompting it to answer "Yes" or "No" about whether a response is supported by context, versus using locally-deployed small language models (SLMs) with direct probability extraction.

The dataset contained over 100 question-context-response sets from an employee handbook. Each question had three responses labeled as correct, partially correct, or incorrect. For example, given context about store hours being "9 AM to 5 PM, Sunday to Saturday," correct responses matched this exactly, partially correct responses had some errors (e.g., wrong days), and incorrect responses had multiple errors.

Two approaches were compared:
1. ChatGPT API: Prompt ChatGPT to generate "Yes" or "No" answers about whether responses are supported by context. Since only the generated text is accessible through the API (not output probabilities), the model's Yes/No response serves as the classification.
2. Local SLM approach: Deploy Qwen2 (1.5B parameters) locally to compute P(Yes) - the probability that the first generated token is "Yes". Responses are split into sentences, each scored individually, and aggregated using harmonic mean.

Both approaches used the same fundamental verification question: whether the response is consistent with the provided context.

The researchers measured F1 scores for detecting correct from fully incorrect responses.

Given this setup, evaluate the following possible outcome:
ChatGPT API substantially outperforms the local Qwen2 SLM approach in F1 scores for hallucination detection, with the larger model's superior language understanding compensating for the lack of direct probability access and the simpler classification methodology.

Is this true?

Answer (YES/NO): NO